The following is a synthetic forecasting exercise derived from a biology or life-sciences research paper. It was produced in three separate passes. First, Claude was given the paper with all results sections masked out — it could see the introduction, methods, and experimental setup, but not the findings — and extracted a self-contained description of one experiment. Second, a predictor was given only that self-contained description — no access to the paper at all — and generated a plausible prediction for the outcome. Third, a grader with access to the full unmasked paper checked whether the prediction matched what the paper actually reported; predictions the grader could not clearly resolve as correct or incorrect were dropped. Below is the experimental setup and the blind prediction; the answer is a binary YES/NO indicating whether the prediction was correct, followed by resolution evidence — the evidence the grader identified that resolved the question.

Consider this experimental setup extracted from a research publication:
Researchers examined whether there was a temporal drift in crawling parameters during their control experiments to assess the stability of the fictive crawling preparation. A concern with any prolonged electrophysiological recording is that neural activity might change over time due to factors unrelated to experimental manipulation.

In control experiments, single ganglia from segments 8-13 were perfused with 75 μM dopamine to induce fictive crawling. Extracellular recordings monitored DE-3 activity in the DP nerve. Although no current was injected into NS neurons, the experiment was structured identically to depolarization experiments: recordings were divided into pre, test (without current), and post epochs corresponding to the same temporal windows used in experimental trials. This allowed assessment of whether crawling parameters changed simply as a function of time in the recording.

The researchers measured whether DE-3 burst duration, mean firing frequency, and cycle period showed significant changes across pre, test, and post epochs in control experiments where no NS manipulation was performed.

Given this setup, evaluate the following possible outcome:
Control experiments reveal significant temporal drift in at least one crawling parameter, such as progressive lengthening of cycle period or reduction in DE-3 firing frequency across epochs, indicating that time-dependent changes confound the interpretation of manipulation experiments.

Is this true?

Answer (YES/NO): NO